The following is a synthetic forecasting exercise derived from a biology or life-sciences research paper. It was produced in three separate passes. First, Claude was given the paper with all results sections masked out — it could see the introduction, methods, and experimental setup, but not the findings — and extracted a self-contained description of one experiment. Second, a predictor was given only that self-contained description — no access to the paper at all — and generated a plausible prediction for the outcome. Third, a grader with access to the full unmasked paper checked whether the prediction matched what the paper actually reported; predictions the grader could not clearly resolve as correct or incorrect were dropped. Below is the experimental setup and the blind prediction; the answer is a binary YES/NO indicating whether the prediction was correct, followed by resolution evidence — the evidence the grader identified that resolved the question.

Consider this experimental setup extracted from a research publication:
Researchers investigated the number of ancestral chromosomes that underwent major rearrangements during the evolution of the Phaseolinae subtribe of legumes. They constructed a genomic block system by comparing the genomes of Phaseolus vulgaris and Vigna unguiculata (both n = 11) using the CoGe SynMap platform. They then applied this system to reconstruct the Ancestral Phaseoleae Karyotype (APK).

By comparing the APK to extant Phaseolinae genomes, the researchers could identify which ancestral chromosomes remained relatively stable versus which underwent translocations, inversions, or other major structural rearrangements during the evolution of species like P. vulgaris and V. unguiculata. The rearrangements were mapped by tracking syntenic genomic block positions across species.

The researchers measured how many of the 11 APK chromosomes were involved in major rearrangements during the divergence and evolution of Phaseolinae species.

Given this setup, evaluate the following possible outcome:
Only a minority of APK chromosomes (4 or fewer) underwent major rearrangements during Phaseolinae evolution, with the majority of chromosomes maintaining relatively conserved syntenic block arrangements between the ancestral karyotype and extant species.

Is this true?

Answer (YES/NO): NO